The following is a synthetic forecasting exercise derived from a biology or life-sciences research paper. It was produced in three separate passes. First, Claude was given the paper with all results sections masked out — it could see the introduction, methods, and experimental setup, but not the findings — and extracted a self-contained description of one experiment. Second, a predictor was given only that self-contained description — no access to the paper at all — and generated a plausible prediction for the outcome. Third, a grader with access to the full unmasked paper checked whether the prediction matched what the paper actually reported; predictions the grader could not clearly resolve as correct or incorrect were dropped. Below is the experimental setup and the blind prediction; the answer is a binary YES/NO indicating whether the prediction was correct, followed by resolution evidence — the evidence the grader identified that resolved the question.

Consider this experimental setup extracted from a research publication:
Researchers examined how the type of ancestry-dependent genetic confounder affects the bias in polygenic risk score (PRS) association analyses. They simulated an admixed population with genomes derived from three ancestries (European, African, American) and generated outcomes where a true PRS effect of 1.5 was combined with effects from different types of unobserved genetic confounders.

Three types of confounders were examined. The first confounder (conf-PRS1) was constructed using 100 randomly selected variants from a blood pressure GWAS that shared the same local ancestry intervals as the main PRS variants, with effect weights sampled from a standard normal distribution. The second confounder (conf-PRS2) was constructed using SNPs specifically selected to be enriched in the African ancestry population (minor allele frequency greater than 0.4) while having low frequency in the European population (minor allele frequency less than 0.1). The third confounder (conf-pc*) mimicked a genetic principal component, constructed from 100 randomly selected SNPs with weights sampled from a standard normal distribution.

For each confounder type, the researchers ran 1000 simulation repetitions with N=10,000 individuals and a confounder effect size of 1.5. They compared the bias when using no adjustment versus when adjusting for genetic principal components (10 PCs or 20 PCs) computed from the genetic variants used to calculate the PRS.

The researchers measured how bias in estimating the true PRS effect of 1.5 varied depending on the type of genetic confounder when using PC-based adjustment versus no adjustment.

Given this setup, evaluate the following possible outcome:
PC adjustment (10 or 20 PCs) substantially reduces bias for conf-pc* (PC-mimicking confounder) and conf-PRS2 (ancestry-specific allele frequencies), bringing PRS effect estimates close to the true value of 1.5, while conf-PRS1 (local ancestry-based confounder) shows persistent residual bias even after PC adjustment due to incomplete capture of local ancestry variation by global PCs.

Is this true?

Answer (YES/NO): NO